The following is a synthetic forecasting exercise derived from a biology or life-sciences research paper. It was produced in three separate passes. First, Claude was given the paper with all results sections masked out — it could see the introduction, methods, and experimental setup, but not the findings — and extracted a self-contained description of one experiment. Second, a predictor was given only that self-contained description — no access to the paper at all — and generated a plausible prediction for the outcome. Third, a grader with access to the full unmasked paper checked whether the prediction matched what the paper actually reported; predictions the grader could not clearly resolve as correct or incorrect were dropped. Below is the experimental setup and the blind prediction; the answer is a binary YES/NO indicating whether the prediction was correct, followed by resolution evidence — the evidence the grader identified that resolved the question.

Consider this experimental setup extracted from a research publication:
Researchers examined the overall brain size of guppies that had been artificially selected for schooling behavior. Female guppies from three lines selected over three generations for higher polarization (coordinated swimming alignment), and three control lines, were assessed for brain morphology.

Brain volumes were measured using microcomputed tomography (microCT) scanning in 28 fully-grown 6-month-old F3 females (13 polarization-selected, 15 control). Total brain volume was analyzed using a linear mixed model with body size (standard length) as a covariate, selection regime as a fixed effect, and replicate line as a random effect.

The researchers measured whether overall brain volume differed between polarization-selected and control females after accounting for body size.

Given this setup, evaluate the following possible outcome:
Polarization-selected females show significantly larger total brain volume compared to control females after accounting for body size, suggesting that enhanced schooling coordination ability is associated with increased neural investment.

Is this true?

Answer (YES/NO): NO